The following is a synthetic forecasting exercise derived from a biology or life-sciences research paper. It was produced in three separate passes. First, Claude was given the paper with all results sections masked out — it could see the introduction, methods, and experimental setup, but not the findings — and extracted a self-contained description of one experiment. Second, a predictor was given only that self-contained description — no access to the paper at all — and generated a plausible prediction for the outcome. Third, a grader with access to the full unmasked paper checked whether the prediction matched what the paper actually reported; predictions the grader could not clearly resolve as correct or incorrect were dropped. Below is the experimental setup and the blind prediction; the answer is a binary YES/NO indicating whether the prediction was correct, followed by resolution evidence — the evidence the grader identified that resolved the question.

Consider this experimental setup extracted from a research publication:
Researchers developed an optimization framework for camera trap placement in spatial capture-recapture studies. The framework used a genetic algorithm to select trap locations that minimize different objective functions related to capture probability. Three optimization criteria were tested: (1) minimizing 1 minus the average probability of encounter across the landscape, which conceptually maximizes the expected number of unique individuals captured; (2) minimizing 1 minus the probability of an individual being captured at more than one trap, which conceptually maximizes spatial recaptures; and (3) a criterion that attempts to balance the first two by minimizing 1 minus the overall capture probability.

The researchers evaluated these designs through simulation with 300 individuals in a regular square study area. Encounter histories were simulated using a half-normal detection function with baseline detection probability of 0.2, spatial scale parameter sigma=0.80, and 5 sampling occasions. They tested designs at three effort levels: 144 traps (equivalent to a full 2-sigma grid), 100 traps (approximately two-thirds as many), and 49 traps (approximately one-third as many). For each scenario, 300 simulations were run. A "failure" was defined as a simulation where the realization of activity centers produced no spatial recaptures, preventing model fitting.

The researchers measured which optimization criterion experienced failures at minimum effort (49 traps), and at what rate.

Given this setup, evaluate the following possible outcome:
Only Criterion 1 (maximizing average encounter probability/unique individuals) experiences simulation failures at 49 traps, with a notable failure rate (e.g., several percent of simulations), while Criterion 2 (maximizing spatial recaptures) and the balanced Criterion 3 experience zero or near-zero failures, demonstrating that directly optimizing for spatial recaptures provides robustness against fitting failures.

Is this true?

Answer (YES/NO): NO